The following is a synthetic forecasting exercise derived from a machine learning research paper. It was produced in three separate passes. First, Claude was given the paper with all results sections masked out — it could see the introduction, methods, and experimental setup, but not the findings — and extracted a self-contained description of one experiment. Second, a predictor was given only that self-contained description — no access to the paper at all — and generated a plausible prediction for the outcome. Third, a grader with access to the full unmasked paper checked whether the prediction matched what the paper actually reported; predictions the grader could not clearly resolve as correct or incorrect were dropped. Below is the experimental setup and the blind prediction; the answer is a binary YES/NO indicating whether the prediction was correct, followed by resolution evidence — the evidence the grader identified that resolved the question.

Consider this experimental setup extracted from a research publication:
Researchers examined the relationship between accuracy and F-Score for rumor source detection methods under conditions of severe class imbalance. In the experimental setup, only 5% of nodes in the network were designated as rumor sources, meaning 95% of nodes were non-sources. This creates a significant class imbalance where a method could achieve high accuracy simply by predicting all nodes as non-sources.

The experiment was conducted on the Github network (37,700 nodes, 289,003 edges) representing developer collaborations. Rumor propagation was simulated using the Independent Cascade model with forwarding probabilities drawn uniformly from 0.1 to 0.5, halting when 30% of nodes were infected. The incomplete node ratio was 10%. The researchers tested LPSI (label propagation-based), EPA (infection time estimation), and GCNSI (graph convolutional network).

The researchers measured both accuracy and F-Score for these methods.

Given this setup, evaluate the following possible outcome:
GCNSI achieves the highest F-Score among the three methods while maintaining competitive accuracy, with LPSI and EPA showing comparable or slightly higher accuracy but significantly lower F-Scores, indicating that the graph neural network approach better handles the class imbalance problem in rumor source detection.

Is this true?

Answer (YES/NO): NO